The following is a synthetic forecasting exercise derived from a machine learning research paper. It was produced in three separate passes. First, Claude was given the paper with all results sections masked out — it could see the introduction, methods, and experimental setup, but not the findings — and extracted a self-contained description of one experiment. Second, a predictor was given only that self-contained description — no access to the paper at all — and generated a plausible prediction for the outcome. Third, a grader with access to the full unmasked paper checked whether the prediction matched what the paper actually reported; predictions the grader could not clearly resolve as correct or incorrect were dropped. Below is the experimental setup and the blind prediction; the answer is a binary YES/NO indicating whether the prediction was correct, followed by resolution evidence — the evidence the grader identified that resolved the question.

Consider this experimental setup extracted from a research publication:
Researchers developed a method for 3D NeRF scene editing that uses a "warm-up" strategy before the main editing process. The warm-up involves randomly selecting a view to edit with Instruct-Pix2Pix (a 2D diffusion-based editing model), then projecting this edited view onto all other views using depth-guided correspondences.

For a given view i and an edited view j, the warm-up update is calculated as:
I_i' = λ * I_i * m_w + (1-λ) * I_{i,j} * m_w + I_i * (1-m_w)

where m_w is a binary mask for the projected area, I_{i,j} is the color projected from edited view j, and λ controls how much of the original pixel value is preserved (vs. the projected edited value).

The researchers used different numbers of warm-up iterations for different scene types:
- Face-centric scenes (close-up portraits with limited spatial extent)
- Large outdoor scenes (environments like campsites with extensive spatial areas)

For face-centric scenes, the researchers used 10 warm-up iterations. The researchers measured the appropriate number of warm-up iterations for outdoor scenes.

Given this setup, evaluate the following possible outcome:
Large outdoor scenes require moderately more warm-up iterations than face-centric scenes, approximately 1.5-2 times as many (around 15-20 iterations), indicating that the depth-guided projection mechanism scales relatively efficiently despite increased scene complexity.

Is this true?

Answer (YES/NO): NO